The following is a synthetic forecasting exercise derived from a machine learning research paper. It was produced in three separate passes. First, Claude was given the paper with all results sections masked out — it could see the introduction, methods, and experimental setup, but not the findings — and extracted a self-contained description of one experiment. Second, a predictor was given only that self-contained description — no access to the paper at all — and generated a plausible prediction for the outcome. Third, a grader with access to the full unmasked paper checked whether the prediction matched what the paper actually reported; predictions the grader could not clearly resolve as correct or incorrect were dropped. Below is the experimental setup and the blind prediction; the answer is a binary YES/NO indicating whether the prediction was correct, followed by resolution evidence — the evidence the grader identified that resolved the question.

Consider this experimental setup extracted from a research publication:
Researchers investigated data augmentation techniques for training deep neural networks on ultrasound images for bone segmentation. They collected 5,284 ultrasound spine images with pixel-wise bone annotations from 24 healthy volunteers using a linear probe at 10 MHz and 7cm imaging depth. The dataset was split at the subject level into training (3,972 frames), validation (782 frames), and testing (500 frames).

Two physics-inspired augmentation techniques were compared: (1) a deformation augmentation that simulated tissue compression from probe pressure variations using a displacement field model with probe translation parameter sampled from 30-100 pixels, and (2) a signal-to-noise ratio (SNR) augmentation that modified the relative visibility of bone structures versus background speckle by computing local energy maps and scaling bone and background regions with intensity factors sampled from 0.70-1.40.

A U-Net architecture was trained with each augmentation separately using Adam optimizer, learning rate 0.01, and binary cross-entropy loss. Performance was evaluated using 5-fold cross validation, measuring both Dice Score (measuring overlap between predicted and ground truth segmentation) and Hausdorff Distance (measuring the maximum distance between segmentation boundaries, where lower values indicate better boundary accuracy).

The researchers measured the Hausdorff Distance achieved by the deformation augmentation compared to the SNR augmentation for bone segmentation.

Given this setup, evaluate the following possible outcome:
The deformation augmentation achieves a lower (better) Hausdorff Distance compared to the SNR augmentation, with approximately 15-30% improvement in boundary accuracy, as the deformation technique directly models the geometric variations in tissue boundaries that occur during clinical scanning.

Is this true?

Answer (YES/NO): NO